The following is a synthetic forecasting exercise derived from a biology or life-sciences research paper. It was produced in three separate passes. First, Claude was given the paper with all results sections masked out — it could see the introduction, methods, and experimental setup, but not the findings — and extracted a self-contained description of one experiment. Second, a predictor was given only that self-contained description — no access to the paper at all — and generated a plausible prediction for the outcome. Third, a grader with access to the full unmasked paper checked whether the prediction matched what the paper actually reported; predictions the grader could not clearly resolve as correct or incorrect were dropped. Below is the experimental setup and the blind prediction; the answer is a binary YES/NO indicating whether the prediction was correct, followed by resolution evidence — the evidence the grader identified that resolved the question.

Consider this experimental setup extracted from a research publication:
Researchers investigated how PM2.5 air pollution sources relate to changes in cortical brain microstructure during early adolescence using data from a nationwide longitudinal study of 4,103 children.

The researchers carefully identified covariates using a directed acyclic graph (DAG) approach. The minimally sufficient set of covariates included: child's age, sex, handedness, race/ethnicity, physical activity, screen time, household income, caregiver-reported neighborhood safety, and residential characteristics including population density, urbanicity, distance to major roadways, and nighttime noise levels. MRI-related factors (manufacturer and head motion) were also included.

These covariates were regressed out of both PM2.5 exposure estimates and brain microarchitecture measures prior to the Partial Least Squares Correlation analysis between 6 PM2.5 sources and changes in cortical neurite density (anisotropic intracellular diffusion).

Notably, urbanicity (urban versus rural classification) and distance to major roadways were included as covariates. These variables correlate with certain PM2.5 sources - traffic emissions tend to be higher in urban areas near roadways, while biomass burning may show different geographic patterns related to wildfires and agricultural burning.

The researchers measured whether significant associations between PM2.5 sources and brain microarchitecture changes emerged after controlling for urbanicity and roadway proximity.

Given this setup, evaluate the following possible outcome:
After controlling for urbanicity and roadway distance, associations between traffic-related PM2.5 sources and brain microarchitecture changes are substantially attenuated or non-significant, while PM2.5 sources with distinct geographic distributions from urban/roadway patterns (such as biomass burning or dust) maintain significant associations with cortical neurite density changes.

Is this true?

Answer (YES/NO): NO